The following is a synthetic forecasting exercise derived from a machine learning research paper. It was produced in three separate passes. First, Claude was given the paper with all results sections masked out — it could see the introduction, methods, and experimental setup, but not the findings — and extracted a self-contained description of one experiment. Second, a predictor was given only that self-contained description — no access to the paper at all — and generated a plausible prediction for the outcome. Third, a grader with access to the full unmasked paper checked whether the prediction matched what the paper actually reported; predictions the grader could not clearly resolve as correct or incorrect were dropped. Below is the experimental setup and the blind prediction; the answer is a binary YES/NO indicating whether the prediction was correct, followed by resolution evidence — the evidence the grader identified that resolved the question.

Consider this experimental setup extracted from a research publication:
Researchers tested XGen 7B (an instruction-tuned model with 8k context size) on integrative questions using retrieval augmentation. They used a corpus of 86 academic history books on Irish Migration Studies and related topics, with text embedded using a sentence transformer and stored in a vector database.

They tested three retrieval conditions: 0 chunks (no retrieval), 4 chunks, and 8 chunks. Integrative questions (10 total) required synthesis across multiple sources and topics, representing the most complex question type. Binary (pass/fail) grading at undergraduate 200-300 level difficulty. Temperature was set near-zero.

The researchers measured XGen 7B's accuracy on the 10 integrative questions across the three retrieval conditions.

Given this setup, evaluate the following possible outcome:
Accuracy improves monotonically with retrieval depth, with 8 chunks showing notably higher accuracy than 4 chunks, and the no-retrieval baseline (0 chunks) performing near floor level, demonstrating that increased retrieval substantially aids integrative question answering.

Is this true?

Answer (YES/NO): NO